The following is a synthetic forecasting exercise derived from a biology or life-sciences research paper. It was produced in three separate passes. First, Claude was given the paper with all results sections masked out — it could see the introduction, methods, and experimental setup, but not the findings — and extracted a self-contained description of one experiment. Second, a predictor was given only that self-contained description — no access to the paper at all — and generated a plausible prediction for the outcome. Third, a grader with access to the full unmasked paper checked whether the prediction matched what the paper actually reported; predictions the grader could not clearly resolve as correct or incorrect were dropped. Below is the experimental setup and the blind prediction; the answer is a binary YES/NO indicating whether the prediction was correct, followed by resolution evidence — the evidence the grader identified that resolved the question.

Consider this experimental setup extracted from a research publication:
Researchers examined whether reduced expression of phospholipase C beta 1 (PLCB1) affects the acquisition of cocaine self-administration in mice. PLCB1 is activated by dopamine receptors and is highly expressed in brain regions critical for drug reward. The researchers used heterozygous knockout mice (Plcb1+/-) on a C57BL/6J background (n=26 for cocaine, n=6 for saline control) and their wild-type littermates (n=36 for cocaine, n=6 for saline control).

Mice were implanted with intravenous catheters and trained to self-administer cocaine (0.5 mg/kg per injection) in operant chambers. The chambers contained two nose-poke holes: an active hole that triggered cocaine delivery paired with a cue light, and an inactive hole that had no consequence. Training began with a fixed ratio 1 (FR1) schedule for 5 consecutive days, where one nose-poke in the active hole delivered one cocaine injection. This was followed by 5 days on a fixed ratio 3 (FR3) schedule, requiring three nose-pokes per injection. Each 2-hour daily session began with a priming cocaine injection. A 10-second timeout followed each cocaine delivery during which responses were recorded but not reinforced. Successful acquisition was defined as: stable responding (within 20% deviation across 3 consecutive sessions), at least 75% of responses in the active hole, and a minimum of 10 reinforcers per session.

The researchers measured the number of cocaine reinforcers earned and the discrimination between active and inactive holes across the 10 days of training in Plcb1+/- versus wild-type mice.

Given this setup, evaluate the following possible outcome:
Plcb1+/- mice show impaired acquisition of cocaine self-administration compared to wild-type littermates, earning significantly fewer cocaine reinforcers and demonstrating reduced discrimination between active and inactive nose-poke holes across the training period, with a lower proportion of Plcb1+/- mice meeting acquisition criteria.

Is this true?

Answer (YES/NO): NO